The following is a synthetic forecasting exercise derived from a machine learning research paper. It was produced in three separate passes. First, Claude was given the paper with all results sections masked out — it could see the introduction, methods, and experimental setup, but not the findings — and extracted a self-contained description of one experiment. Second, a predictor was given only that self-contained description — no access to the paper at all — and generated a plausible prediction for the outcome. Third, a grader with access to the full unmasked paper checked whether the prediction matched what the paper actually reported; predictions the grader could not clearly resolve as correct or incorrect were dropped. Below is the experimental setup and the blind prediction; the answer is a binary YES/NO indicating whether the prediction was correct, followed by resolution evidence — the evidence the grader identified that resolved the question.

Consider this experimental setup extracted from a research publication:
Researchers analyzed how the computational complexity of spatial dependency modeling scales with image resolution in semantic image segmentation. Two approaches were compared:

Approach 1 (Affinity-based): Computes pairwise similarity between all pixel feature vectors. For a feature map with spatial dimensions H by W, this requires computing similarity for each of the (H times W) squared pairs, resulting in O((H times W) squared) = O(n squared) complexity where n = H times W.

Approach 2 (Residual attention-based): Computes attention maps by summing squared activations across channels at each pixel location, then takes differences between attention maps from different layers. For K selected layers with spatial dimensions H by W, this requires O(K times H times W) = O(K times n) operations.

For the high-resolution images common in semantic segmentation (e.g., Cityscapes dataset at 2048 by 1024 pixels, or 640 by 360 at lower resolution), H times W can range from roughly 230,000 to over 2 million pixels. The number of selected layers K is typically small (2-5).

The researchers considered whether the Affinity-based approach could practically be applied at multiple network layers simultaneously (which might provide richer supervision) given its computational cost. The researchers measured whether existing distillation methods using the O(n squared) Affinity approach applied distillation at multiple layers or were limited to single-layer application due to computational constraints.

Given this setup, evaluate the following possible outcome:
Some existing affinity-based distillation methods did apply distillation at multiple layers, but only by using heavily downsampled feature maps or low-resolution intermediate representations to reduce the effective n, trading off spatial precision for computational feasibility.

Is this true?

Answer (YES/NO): NO